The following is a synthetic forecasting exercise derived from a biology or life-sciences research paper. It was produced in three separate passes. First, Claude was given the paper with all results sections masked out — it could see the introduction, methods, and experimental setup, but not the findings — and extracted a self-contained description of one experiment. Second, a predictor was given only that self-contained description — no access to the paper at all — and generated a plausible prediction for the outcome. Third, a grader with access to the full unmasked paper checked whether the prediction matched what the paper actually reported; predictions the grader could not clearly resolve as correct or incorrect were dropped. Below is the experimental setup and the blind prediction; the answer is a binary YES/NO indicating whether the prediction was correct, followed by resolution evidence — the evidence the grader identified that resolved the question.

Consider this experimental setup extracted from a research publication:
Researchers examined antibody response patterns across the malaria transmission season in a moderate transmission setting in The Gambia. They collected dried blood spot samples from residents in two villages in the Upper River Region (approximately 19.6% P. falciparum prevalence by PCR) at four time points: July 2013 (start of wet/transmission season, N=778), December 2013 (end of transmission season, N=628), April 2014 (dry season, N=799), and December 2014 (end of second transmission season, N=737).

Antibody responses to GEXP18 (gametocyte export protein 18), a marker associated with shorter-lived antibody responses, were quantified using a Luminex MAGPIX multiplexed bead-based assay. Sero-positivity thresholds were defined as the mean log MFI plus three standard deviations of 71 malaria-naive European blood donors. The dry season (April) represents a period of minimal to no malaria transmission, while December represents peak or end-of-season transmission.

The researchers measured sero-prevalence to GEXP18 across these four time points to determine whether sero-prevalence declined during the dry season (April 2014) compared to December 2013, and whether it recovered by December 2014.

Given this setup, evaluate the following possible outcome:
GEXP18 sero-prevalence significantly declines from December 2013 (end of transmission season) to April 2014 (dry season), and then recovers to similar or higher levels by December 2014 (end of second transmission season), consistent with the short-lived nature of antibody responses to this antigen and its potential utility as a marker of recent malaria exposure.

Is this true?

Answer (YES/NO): NO